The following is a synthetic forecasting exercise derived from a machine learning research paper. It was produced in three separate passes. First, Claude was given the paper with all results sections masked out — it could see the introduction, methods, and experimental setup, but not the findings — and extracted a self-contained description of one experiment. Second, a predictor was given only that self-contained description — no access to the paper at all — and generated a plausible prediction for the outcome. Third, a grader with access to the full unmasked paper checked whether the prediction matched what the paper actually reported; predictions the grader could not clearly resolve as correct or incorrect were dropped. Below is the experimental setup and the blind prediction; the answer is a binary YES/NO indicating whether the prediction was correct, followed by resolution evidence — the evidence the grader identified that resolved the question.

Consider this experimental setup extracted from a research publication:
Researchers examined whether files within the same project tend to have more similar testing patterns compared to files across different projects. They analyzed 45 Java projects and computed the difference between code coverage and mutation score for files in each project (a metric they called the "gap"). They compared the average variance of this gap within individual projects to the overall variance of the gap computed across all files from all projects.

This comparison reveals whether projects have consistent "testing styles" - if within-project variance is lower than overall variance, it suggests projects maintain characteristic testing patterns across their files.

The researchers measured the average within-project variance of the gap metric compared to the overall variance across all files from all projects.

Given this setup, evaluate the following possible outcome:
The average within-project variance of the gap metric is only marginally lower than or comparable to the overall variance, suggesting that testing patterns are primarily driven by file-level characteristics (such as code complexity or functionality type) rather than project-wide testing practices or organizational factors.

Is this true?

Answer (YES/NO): NO